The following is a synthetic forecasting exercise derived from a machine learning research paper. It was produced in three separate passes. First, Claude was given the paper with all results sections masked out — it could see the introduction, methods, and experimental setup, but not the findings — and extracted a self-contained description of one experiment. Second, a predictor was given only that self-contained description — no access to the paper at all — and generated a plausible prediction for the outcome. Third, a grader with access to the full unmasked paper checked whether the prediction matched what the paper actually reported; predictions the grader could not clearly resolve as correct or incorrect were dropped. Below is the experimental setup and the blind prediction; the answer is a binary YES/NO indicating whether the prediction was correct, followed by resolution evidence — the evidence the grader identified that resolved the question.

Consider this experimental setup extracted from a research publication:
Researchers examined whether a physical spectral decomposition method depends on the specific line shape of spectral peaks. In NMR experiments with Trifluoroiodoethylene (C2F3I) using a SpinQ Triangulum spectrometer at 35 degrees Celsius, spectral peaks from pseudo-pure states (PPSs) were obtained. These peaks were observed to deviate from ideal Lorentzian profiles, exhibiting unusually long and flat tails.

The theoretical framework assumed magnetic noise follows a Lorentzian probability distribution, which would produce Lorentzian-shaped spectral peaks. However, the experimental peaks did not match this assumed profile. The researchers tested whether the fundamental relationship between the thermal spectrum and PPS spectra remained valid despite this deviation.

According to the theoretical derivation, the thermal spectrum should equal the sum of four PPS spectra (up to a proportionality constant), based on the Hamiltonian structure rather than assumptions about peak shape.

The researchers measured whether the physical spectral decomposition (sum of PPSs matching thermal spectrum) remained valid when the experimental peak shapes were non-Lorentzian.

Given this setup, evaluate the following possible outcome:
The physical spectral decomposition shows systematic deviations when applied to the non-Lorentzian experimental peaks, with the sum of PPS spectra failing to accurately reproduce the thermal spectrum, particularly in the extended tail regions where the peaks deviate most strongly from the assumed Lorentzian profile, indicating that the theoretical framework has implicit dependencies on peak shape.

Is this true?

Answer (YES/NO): NO